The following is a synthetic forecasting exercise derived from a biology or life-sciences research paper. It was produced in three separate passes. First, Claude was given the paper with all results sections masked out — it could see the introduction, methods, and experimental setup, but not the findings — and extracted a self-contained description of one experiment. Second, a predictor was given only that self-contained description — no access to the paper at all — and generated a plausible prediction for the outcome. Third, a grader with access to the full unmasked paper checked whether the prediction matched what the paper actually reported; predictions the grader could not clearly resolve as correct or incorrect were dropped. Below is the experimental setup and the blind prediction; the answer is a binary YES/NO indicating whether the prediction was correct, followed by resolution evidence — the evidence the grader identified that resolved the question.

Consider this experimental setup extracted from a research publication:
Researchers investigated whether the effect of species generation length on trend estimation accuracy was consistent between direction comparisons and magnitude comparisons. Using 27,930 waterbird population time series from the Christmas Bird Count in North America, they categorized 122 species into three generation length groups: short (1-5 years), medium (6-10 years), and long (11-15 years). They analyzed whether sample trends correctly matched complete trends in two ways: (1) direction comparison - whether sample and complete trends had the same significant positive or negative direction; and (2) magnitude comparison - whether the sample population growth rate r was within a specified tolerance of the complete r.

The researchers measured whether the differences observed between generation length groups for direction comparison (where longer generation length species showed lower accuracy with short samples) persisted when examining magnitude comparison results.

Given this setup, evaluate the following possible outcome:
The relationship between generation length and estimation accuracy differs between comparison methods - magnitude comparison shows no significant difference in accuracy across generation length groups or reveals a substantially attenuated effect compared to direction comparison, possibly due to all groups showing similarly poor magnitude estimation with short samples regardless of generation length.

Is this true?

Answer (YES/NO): YES